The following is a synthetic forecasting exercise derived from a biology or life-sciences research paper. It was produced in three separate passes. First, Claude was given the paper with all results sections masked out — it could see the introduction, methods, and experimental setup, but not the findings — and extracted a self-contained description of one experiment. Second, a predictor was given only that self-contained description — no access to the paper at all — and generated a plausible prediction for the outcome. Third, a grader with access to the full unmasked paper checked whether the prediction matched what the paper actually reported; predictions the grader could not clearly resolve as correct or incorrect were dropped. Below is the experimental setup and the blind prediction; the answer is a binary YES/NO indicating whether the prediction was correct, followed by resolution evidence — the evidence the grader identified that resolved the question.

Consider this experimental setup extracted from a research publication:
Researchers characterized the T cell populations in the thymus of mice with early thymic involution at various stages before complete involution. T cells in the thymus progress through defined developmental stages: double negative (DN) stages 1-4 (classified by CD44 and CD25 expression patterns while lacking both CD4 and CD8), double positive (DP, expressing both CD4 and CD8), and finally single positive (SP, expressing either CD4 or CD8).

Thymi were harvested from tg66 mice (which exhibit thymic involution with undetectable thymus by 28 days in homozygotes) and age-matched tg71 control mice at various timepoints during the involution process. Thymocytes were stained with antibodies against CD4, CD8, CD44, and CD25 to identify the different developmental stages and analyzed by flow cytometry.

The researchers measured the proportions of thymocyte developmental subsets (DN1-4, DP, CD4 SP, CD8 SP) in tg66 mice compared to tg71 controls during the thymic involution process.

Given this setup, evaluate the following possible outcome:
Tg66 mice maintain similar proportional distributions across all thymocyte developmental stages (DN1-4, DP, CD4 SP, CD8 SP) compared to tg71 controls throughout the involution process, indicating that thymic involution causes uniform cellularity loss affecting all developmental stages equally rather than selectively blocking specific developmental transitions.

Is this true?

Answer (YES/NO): NO